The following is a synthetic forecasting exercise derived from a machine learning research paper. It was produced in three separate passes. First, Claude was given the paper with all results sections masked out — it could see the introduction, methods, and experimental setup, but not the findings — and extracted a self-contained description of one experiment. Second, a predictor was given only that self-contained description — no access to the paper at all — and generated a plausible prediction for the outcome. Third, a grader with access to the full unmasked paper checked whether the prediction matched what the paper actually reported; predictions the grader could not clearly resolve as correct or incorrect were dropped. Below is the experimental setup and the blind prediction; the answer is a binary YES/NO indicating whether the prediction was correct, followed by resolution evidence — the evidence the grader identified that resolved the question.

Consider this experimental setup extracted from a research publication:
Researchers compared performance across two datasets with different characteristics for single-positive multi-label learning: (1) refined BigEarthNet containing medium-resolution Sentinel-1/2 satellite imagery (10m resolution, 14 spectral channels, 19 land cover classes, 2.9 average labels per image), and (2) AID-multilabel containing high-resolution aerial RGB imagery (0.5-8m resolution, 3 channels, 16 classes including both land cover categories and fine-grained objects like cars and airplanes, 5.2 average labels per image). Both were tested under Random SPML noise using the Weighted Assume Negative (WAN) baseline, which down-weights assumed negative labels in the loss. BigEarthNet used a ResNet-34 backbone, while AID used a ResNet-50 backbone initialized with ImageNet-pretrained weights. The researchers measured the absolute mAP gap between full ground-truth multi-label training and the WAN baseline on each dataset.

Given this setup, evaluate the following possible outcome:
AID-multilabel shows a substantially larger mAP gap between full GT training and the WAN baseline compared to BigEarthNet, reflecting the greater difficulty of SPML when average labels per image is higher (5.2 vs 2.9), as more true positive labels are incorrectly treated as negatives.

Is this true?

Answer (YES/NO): YES